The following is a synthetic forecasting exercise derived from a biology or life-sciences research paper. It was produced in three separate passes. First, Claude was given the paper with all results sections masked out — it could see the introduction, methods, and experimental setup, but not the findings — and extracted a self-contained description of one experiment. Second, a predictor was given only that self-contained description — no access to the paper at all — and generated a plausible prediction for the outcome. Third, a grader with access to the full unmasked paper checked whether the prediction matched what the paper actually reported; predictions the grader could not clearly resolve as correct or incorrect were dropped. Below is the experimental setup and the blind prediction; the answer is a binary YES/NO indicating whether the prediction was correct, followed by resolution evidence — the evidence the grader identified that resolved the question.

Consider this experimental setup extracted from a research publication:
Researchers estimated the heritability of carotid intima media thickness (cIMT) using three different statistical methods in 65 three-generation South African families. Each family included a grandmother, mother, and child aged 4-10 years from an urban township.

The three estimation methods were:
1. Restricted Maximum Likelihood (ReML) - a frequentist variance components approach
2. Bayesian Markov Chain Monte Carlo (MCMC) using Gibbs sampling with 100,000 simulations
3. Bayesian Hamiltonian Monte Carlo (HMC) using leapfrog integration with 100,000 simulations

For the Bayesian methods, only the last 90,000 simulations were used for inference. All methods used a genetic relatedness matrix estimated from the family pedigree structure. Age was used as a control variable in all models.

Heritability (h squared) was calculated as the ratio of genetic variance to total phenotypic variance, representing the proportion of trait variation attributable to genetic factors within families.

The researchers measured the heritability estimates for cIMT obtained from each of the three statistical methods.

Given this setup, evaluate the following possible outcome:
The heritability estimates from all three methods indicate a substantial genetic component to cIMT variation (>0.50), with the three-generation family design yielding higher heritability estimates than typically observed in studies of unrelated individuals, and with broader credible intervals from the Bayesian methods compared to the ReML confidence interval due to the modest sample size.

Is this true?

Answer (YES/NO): NO